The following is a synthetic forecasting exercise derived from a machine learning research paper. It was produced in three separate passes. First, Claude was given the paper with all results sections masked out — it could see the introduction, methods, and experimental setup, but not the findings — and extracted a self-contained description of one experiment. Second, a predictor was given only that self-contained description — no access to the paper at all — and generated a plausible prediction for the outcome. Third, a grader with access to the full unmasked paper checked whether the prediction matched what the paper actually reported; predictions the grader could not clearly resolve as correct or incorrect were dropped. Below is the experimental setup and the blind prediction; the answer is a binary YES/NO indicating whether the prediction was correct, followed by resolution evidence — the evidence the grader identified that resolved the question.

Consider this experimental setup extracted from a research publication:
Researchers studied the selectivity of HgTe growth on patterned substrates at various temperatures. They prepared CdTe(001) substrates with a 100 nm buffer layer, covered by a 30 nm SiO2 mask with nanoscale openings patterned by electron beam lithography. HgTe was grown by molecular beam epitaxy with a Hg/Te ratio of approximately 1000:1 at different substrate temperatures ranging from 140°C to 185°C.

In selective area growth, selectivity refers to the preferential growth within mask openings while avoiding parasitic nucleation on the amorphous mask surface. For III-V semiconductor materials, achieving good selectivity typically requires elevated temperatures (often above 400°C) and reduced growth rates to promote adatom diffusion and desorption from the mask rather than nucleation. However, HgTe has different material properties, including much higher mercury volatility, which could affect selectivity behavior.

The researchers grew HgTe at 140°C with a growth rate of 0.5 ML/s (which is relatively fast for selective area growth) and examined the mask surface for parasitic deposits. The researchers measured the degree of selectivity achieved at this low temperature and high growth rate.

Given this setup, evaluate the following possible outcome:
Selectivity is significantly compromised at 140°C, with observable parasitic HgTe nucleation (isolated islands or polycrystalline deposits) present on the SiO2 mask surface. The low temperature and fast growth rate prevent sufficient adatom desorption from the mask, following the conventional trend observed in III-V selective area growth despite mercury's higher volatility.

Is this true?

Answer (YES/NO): NO